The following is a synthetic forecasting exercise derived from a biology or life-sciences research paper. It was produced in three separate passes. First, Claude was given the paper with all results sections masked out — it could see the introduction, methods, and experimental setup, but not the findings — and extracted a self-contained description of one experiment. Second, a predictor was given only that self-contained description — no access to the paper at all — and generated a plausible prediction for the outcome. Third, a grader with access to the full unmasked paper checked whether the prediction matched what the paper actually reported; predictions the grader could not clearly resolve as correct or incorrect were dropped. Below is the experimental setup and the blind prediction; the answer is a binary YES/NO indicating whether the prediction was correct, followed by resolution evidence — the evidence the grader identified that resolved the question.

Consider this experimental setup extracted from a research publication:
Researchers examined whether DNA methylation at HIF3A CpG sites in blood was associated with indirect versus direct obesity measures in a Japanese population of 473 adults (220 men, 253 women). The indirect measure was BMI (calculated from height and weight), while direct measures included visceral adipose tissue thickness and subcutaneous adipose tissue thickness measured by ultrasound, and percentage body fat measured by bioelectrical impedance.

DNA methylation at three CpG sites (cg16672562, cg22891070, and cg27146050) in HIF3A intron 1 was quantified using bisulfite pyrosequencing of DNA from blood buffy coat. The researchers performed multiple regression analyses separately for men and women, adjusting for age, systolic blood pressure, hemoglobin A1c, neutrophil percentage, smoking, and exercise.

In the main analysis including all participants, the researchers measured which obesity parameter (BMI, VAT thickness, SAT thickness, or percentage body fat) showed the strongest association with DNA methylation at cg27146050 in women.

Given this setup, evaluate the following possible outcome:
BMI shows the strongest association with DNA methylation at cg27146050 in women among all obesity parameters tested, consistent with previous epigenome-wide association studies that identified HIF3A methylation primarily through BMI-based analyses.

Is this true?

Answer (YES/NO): NO